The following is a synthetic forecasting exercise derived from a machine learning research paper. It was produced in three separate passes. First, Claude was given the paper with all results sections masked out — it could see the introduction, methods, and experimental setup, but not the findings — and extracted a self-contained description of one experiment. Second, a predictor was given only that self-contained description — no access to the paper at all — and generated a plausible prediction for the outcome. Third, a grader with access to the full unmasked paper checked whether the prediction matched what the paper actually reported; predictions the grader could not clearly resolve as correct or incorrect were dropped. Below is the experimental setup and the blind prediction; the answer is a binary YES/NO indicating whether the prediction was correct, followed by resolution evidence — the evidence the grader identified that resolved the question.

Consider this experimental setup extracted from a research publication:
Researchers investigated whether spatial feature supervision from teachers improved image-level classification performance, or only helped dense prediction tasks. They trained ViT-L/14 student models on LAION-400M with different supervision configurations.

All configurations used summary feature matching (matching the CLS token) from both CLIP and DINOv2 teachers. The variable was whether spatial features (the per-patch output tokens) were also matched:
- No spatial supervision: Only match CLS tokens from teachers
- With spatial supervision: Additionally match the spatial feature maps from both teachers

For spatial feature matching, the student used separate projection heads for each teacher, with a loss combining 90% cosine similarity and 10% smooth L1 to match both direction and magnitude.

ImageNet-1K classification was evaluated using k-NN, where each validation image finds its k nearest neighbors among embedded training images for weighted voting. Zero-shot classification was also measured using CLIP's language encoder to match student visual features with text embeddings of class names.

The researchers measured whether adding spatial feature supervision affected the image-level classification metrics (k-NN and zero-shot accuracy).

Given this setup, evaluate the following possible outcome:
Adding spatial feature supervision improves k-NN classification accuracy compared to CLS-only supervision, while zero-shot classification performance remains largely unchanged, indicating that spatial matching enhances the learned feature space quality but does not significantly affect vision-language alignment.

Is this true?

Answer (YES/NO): NO